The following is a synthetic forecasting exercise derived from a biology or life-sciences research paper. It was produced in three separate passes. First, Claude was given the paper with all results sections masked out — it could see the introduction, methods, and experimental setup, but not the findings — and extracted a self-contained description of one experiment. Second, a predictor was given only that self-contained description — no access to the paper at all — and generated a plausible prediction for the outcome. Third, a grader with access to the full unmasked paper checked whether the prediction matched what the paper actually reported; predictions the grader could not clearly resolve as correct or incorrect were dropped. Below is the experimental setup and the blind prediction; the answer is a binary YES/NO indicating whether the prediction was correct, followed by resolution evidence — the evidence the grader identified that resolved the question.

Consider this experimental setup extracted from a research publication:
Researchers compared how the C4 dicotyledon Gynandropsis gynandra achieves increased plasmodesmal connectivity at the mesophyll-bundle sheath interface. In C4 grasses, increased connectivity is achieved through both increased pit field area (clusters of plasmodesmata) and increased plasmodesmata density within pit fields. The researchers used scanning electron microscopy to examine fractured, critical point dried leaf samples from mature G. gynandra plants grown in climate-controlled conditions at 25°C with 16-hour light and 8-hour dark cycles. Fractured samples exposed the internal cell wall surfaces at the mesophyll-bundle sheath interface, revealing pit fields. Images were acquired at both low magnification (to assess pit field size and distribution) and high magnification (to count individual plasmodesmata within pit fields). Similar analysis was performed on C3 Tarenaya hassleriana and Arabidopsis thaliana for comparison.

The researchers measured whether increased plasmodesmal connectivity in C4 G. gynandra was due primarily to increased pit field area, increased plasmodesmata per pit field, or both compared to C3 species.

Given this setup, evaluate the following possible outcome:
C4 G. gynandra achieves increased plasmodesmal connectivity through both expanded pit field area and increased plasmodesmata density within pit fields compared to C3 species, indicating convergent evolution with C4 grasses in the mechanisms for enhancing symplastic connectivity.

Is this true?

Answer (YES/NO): NO